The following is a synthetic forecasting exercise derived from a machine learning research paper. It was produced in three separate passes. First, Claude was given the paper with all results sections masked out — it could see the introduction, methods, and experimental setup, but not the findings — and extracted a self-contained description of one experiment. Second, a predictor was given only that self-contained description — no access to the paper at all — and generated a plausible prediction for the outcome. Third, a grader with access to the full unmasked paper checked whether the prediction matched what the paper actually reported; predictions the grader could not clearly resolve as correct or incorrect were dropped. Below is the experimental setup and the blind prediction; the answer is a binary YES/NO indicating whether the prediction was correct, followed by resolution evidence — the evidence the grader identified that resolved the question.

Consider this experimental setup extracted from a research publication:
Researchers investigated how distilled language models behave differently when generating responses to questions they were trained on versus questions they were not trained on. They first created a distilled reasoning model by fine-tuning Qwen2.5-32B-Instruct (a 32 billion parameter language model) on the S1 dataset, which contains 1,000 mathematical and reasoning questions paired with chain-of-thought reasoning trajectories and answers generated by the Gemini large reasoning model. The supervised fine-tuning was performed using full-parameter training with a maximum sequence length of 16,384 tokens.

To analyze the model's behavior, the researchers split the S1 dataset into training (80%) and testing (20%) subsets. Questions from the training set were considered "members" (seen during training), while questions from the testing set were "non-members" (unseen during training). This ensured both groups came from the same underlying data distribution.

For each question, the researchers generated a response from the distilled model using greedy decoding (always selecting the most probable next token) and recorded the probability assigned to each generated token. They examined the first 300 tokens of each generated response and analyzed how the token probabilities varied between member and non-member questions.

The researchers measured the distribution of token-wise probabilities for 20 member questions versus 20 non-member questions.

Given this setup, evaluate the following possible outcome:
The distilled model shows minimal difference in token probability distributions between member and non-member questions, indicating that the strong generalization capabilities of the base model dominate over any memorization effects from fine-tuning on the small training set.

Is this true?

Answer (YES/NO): NO